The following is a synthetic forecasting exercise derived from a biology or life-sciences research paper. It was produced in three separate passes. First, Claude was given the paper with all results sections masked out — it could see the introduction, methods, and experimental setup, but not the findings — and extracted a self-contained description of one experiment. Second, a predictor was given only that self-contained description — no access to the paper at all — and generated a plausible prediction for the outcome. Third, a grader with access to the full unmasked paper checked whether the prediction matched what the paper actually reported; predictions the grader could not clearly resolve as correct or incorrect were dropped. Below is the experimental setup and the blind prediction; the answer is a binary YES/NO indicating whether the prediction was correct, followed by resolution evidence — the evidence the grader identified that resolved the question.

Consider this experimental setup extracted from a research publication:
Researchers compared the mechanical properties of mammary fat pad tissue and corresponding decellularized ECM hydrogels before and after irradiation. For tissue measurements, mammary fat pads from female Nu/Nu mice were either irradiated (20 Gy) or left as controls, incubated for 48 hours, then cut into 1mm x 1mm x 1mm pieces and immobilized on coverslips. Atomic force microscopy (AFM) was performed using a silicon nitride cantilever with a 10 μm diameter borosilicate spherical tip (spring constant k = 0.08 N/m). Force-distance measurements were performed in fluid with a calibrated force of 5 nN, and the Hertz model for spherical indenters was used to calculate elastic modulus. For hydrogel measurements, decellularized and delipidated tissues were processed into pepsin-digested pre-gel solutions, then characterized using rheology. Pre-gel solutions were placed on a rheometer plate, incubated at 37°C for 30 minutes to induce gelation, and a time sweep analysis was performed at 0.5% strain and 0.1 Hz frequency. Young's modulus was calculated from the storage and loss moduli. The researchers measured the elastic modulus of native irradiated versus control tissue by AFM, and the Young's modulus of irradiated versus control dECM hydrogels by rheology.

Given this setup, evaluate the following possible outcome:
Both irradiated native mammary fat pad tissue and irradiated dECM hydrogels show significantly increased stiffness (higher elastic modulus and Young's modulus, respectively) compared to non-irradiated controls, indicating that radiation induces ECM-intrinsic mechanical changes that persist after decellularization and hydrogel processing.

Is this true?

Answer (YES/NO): YES